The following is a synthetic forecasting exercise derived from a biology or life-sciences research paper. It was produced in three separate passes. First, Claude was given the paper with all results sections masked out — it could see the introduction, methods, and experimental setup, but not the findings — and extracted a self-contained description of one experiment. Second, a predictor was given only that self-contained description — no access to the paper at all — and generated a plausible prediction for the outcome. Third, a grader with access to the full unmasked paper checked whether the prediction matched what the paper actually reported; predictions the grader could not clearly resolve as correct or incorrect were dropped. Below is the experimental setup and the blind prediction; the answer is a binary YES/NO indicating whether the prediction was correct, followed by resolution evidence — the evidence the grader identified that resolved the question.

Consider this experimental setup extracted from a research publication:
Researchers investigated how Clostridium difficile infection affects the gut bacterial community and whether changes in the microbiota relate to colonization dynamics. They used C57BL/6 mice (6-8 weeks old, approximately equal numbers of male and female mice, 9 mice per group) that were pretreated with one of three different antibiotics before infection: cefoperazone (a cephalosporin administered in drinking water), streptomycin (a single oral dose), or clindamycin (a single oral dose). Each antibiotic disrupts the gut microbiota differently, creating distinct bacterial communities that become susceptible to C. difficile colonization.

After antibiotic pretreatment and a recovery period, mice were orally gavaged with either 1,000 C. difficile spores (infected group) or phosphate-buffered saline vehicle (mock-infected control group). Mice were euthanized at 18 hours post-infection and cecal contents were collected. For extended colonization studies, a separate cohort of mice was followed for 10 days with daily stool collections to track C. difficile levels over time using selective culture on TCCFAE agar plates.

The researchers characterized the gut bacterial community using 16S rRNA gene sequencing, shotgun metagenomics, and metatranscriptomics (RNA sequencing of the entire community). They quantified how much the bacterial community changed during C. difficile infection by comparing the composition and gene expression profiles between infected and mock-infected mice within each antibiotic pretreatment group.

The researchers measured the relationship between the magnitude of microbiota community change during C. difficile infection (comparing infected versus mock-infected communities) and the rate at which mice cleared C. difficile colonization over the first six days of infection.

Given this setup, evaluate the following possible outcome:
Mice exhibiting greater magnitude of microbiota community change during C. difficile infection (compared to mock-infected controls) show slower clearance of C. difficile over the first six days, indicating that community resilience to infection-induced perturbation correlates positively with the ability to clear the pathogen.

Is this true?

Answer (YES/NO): YES